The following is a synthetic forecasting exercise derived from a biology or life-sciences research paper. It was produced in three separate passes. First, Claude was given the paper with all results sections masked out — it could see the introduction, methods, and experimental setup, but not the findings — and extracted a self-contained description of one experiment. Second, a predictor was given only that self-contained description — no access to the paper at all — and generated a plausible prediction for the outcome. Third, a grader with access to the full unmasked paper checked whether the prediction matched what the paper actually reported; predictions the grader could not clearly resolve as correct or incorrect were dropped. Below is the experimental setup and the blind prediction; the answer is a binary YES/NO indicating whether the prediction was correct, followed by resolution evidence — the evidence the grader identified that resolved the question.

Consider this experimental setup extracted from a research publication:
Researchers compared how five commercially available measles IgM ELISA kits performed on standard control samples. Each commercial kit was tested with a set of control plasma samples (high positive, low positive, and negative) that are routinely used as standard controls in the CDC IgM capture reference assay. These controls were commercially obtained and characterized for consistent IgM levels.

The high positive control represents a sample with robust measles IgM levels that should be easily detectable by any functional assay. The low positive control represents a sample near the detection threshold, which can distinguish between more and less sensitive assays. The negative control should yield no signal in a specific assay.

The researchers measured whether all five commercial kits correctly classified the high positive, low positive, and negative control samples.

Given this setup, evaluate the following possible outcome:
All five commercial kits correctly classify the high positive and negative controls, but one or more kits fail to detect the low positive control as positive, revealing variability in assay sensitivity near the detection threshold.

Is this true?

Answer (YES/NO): NO